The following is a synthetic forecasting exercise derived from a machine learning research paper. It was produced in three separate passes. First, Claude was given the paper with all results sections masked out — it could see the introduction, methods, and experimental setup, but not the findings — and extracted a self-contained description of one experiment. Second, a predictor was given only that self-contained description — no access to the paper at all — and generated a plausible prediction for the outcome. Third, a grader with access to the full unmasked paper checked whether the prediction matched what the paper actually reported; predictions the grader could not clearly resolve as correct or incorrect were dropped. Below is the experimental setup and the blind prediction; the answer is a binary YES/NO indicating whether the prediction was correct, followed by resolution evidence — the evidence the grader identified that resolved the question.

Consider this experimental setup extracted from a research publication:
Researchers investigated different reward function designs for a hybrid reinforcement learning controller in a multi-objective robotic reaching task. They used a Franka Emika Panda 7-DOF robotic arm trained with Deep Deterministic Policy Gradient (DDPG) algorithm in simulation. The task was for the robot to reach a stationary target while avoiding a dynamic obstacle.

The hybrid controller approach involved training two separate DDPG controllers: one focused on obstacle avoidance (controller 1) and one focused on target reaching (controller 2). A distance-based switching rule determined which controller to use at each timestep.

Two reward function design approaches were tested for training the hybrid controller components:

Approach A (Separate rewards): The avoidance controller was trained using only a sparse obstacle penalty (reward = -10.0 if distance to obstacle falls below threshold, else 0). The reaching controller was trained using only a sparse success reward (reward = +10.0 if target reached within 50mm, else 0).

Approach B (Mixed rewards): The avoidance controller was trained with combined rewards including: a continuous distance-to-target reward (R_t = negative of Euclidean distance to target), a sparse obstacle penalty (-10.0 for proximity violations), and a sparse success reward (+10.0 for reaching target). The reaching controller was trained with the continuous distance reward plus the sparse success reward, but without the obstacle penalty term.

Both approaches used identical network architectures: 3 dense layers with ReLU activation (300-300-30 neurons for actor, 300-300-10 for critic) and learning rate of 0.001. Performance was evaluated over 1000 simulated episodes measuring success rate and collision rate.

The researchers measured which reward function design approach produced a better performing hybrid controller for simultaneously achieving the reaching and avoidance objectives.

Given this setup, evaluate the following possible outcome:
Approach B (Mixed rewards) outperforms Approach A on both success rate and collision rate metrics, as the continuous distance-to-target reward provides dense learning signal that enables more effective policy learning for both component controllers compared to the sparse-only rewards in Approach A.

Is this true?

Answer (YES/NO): YES